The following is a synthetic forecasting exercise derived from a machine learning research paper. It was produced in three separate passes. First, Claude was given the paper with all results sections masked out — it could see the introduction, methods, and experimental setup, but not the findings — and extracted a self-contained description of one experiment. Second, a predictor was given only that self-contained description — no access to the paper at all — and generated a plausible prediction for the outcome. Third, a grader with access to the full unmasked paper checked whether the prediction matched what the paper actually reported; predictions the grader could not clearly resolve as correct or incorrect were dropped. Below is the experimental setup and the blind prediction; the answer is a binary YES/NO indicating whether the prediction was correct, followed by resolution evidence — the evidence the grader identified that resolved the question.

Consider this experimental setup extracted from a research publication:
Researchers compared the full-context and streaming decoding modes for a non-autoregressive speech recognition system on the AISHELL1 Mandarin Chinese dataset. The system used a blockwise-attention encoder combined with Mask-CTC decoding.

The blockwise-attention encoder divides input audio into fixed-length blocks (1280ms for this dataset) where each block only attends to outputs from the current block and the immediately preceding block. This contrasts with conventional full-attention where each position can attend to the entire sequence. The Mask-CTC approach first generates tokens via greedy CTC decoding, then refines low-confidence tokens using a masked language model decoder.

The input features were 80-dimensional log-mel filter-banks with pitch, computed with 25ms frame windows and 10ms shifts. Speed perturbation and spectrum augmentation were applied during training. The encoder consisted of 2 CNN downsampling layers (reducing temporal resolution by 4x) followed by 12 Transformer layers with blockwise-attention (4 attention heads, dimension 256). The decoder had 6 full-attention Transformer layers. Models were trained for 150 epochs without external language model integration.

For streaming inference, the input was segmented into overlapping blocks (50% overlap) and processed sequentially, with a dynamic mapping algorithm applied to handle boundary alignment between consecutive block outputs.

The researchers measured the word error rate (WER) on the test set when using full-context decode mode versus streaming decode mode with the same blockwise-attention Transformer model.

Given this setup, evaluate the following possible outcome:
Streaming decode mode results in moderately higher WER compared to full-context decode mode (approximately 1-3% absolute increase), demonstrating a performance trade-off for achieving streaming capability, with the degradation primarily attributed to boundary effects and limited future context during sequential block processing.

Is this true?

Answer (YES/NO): NO